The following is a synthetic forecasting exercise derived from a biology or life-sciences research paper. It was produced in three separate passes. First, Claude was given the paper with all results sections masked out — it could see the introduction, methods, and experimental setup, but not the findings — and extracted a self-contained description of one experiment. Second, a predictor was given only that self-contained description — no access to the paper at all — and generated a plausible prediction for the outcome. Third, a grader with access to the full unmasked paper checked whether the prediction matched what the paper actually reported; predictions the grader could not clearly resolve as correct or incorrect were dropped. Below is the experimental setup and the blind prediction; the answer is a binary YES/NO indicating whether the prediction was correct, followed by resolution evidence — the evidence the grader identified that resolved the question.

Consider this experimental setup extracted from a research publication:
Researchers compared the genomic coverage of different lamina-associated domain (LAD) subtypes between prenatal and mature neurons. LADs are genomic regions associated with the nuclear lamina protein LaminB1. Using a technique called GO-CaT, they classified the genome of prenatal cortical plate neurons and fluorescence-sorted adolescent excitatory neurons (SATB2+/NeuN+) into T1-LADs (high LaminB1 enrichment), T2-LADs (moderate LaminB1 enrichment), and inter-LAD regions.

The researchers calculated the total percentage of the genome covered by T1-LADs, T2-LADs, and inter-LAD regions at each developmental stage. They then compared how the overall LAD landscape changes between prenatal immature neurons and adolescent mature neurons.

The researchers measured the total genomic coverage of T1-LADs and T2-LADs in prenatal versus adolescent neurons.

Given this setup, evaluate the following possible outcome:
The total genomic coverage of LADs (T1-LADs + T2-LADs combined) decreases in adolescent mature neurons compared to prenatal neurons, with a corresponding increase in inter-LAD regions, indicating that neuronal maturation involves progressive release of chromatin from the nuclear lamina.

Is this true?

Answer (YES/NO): NO